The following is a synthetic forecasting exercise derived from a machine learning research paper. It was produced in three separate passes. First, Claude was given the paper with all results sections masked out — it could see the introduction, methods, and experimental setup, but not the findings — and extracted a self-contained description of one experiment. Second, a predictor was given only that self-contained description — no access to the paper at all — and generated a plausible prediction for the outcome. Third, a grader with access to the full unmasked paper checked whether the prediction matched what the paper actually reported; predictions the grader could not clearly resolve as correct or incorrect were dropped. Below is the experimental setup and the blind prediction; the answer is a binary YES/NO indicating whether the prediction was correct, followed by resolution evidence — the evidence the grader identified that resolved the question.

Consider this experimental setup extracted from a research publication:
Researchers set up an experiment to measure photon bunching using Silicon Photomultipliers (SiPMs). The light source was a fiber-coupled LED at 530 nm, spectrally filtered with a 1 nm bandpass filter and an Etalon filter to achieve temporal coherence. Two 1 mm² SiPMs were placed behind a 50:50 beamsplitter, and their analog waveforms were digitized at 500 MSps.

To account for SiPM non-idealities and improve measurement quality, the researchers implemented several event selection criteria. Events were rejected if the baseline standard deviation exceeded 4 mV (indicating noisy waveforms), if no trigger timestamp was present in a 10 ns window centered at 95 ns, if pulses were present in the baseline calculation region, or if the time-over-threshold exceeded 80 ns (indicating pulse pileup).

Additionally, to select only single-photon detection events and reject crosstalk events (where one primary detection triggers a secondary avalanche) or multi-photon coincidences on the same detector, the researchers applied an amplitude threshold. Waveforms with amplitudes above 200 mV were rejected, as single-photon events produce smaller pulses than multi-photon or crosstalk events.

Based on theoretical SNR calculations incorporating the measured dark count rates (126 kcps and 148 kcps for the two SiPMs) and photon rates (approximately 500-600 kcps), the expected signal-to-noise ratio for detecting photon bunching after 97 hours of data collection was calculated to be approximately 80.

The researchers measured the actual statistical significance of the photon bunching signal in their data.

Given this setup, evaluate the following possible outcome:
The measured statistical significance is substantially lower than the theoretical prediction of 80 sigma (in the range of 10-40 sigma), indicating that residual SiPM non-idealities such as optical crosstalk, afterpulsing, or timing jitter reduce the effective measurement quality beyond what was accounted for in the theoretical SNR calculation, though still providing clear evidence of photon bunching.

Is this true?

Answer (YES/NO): NO